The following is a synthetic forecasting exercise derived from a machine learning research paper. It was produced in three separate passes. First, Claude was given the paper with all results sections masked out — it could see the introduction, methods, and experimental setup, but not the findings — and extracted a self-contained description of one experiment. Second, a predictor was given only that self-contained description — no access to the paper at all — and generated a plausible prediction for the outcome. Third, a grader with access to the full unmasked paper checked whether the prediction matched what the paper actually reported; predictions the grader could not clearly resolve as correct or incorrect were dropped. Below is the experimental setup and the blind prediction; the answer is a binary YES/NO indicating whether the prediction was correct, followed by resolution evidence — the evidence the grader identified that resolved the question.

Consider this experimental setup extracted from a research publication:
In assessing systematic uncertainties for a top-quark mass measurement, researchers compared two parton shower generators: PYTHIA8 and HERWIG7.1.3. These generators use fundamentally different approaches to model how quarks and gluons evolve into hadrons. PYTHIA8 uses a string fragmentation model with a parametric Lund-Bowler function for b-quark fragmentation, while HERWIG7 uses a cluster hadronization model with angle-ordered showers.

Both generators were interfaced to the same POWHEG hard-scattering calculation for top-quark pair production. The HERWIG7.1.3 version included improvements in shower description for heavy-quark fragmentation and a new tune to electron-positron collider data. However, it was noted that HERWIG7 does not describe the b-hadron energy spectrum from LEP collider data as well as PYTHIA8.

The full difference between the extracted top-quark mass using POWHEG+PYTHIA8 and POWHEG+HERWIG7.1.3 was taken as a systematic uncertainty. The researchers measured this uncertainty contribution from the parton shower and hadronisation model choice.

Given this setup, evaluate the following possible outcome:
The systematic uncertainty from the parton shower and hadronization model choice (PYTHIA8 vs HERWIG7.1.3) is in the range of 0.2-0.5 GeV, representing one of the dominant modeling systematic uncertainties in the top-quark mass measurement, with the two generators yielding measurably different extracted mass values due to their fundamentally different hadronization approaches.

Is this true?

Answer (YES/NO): NO